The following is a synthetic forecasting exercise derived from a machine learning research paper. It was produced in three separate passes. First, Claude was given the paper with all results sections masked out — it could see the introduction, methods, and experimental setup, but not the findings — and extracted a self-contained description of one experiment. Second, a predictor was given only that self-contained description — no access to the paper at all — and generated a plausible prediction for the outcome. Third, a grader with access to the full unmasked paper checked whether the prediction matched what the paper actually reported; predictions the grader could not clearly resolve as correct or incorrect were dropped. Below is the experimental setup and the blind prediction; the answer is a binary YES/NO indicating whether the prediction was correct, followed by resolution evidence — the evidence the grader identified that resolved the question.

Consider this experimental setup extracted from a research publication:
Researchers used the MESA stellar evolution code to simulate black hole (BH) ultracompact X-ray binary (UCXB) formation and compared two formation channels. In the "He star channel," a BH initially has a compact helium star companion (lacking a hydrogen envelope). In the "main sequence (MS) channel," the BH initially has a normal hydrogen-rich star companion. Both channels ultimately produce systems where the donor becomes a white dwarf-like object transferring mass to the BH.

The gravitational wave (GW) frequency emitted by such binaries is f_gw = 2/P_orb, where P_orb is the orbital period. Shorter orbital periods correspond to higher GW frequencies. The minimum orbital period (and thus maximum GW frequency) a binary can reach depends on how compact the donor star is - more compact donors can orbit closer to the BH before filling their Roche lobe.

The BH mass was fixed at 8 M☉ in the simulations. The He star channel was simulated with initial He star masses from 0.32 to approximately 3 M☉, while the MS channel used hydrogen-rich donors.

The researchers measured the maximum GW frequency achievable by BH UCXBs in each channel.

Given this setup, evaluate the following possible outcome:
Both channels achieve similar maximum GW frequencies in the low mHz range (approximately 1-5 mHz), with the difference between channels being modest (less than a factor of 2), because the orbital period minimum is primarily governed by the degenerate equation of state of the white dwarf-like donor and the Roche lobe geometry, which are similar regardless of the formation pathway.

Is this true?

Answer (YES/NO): NO